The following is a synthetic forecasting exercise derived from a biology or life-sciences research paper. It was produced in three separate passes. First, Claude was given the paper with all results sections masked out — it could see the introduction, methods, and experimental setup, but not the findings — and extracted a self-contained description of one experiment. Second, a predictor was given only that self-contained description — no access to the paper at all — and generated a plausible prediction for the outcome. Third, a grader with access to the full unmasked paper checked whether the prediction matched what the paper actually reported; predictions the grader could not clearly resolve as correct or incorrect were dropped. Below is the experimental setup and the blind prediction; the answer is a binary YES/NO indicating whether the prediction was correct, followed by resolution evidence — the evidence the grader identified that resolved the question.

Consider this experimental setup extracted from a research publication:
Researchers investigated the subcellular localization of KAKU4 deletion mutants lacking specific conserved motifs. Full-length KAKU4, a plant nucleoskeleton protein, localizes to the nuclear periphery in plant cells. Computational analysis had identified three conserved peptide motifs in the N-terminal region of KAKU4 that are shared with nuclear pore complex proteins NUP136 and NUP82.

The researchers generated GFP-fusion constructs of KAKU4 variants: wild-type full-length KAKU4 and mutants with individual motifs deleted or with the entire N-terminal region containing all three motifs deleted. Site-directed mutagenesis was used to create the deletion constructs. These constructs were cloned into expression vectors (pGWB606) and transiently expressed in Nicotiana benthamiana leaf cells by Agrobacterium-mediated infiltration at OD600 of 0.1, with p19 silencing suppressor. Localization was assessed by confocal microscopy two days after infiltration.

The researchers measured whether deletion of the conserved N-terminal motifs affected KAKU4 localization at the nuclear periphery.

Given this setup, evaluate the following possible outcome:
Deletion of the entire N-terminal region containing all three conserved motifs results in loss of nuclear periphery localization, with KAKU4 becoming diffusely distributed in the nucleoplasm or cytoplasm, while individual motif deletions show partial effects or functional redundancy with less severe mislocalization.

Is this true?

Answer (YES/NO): NO